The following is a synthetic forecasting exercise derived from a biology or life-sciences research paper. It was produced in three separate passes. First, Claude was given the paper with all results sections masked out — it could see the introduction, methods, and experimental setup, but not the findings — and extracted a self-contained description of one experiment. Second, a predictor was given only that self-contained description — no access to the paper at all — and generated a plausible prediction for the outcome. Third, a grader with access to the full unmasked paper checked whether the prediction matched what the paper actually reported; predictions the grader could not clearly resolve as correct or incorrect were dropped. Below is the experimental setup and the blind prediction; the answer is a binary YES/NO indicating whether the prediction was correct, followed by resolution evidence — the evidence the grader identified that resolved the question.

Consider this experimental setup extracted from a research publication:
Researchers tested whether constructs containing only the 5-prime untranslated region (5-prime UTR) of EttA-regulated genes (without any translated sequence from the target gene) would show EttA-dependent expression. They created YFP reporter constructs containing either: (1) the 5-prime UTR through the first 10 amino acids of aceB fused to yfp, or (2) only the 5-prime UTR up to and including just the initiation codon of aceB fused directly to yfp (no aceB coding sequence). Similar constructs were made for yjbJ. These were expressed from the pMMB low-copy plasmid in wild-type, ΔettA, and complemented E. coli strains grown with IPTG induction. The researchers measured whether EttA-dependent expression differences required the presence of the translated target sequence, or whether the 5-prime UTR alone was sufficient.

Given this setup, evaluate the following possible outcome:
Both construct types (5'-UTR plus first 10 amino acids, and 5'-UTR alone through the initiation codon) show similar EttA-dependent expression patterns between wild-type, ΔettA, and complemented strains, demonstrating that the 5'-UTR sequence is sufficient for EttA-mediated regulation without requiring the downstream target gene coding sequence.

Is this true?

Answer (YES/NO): NO